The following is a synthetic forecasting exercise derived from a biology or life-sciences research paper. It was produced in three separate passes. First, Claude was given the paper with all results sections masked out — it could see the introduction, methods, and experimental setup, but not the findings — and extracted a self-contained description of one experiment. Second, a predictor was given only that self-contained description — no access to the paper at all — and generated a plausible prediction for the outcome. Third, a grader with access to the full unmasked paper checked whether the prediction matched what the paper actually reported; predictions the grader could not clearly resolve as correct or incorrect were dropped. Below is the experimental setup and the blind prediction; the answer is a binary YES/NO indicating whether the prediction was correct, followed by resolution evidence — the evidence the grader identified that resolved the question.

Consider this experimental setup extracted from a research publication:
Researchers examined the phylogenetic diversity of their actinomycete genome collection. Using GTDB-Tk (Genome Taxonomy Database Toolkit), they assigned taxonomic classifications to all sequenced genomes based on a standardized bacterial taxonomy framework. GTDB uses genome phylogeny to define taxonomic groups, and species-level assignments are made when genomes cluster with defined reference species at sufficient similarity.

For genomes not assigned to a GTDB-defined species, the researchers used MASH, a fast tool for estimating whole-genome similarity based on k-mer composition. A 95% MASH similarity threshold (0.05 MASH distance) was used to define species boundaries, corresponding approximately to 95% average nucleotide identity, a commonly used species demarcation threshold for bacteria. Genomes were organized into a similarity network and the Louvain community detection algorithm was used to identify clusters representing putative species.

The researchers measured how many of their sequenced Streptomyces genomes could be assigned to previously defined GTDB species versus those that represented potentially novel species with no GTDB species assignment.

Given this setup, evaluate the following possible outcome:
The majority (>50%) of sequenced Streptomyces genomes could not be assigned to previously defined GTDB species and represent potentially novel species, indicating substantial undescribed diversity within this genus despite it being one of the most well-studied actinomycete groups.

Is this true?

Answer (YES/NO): NO